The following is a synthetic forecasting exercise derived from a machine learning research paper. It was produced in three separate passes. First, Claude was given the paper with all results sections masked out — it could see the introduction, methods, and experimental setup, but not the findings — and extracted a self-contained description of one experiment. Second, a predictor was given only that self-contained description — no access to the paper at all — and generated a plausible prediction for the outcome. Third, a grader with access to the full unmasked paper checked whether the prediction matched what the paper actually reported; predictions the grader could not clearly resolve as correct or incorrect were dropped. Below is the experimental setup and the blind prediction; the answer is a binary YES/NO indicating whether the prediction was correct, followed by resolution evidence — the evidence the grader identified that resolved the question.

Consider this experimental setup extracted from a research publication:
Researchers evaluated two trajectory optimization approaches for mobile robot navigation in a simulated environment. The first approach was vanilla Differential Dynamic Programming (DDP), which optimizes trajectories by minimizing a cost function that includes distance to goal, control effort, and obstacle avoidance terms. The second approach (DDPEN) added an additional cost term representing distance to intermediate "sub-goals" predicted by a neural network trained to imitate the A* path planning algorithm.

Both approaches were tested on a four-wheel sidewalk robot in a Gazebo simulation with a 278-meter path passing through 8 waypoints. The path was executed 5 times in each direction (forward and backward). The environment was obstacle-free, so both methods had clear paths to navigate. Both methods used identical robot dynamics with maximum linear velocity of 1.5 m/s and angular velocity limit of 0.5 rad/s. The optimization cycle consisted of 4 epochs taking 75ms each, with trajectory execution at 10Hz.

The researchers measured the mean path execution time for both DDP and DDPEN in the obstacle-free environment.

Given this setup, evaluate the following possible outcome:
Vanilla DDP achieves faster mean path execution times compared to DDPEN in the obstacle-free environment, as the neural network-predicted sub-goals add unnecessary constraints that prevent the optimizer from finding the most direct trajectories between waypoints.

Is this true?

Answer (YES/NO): NO